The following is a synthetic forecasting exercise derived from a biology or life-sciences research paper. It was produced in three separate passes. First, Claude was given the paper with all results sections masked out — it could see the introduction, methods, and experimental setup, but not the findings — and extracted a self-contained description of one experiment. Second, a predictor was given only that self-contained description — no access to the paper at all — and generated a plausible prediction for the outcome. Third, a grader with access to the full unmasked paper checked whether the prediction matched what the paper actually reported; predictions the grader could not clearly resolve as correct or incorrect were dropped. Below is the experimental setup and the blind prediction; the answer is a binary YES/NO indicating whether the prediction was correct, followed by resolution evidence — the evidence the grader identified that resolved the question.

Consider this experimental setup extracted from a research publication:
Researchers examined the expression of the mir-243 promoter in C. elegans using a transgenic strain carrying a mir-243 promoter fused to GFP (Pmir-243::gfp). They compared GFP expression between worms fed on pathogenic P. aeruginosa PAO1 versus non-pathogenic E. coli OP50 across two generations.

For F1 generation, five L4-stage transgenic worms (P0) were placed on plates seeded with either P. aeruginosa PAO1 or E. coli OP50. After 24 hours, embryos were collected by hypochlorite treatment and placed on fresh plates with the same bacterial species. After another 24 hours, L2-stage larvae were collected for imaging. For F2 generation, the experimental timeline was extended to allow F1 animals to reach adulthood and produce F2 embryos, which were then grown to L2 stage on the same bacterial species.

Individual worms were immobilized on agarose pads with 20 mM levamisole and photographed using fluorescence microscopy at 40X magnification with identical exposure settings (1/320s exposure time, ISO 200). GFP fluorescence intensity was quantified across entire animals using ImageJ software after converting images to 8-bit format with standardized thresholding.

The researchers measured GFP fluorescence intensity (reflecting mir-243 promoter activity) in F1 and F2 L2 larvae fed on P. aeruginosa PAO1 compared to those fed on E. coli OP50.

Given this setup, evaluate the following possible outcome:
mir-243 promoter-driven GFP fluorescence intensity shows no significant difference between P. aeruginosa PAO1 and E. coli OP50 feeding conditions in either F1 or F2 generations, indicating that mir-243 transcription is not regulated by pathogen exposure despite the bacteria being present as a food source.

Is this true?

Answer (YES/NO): NO